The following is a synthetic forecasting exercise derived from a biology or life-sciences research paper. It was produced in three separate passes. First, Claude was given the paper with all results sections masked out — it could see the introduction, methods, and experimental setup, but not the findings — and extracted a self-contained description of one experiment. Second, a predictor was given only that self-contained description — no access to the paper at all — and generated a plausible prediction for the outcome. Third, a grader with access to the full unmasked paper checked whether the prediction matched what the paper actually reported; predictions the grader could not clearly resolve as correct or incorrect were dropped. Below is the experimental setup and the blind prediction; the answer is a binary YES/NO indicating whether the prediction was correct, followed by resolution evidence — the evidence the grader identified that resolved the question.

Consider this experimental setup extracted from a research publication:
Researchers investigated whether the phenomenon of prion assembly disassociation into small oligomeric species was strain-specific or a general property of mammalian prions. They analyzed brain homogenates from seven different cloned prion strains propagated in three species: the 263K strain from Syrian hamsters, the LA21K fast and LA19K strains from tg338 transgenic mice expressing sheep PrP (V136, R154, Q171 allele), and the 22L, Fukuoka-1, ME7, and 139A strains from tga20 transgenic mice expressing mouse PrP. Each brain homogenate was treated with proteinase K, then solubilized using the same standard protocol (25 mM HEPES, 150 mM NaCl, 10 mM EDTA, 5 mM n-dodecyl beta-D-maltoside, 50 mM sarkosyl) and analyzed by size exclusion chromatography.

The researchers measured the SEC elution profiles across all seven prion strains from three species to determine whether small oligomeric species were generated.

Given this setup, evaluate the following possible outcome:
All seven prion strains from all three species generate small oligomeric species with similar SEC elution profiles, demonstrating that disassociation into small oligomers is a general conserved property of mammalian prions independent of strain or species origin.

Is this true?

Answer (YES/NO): YES